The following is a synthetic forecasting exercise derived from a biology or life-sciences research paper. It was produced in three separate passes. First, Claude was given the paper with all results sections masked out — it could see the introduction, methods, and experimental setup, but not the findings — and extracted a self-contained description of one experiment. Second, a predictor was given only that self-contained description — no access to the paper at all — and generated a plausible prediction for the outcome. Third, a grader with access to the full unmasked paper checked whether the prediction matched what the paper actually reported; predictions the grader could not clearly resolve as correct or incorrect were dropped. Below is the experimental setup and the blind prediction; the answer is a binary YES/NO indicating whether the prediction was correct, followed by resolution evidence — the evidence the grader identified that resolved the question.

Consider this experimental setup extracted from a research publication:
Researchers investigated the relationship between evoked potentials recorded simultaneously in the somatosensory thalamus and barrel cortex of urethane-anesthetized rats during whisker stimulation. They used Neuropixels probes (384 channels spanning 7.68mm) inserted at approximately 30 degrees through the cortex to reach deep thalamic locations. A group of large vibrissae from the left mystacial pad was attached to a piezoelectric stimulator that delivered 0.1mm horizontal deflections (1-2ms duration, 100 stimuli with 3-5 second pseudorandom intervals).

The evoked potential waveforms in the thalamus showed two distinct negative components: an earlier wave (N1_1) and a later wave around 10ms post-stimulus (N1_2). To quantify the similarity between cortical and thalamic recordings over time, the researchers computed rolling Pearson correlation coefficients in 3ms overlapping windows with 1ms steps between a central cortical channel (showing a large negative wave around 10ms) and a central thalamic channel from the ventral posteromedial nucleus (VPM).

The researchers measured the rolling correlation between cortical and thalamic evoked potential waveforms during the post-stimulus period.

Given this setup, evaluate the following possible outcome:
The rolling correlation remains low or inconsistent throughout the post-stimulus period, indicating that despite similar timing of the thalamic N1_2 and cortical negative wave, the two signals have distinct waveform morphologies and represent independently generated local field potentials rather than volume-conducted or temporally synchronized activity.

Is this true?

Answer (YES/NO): NO